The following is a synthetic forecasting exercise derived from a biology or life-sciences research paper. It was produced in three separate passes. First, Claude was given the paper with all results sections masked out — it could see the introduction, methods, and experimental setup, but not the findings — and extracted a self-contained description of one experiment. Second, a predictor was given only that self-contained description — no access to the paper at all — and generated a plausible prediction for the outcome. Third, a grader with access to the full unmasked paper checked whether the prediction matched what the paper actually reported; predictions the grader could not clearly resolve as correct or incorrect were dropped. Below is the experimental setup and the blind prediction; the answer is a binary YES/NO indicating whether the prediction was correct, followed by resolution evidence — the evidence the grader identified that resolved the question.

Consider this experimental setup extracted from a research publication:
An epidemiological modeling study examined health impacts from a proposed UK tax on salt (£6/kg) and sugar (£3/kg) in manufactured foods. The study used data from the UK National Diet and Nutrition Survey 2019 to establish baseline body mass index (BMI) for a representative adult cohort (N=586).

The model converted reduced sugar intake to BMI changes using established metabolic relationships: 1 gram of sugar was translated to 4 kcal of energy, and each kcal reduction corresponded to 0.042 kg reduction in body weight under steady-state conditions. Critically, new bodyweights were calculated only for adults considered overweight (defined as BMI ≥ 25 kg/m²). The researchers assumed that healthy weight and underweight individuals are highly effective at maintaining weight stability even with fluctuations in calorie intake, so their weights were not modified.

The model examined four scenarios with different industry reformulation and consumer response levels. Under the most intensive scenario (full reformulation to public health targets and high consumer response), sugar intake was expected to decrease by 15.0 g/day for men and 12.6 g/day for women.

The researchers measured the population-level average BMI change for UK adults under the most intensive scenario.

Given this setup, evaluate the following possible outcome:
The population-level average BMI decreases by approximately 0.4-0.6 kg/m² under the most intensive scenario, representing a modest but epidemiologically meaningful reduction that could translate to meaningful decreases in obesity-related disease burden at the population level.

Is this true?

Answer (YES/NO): YES